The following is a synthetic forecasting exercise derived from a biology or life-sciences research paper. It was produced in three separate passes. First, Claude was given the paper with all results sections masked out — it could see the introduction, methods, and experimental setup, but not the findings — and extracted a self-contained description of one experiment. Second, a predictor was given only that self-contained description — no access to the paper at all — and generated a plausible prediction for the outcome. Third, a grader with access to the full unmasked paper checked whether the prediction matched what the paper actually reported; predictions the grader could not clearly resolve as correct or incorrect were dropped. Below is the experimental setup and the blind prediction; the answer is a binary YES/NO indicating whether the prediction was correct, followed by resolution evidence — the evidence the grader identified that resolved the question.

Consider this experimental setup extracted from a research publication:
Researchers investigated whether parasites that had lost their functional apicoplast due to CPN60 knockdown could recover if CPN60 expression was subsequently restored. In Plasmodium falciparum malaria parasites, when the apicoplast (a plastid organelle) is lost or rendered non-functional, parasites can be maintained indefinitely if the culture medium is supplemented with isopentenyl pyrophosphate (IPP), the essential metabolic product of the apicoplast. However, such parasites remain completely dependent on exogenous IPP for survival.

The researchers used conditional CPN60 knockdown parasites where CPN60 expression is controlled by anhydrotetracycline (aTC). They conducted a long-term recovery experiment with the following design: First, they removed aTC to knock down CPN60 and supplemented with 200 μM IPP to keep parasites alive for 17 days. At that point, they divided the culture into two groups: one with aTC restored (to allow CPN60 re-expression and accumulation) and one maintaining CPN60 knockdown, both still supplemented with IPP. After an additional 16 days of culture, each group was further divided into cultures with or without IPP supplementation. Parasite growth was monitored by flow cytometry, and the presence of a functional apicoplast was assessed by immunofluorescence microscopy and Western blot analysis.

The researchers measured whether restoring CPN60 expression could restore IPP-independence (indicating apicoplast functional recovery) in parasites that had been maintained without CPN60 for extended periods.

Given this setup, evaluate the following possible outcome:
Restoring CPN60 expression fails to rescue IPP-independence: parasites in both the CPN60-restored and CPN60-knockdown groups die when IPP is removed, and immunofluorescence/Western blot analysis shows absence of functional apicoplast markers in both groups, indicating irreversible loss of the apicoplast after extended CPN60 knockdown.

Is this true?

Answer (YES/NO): YES